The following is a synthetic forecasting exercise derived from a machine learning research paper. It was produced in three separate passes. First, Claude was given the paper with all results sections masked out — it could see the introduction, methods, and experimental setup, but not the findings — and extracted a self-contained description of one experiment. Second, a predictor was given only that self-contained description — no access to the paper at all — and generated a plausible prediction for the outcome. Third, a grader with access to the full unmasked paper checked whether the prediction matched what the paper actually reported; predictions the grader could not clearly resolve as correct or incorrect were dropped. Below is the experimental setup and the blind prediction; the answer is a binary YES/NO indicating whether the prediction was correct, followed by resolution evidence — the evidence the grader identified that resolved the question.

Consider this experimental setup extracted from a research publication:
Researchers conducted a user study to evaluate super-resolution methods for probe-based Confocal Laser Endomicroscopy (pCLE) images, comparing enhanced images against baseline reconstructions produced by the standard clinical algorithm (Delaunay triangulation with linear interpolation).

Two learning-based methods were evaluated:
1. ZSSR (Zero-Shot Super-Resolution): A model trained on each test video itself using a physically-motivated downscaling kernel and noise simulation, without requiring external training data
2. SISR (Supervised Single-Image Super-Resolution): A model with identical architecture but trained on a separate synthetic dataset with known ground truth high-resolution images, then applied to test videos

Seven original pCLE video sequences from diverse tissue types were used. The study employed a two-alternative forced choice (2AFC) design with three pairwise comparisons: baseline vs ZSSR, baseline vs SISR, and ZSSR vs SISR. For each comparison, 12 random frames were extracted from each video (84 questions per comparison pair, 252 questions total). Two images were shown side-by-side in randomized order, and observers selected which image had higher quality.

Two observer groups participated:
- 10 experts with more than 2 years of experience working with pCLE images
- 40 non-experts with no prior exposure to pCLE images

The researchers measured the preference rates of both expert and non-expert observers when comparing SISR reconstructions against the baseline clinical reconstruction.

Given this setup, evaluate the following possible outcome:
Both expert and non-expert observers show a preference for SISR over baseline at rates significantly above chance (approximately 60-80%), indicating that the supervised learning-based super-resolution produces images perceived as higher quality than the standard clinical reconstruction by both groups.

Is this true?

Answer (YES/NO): NO